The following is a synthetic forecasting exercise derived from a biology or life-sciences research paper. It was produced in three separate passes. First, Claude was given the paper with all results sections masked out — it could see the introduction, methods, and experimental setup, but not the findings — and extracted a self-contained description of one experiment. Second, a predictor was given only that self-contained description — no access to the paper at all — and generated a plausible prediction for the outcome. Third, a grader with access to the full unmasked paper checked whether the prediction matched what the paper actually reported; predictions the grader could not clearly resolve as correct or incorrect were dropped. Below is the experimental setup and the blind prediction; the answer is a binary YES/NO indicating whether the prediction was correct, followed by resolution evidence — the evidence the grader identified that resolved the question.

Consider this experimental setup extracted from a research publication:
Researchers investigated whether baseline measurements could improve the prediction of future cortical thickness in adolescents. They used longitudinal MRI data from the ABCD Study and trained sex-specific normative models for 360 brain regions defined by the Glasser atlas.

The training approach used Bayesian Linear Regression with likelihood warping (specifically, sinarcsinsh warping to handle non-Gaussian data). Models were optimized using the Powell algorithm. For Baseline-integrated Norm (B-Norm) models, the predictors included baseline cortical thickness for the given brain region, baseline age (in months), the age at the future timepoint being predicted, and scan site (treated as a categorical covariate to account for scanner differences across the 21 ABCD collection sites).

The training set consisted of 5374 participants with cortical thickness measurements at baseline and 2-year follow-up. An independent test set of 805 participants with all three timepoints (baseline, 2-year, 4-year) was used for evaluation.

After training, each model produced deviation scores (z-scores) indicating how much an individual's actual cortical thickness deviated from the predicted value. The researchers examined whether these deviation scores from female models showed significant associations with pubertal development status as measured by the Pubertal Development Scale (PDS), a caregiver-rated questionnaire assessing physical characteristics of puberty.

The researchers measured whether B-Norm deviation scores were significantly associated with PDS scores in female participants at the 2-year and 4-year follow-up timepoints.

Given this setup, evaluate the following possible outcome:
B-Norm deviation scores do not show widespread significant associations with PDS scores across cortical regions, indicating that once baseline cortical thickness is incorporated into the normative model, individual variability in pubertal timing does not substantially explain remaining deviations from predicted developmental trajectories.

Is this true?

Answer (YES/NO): NO